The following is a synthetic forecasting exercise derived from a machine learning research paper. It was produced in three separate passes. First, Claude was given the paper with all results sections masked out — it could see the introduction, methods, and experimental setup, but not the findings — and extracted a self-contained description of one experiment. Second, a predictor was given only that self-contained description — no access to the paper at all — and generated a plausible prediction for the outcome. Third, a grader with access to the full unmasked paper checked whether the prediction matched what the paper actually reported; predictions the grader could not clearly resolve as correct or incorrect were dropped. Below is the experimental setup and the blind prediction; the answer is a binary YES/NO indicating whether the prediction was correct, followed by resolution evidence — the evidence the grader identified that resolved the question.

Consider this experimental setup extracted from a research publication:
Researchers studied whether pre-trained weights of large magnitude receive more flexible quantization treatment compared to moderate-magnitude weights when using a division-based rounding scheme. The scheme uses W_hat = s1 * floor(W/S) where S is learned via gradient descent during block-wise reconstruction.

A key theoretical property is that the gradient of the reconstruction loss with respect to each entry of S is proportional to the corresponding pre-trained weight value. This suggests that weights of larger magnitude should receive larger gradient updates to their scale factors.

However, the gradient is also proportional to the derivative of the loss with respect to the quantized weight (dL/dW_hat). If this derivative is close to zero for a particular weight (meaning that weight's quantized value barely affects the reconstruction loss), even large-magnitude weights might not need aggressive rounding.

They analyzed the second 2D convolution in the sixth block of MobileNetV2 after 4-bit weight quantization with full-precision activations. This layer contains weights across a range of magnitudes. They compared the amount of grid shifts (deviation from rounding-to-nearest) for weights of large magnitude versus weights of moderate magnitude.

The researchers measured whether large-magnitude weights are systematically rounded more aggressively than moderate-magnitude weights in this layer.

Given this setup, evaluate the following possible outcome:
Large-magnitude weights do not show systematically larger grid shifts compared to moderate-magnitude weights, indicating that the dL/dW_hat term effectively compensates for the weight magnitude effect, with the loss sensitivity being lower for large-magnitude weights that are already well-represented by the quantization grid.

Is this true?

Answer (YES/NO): YES